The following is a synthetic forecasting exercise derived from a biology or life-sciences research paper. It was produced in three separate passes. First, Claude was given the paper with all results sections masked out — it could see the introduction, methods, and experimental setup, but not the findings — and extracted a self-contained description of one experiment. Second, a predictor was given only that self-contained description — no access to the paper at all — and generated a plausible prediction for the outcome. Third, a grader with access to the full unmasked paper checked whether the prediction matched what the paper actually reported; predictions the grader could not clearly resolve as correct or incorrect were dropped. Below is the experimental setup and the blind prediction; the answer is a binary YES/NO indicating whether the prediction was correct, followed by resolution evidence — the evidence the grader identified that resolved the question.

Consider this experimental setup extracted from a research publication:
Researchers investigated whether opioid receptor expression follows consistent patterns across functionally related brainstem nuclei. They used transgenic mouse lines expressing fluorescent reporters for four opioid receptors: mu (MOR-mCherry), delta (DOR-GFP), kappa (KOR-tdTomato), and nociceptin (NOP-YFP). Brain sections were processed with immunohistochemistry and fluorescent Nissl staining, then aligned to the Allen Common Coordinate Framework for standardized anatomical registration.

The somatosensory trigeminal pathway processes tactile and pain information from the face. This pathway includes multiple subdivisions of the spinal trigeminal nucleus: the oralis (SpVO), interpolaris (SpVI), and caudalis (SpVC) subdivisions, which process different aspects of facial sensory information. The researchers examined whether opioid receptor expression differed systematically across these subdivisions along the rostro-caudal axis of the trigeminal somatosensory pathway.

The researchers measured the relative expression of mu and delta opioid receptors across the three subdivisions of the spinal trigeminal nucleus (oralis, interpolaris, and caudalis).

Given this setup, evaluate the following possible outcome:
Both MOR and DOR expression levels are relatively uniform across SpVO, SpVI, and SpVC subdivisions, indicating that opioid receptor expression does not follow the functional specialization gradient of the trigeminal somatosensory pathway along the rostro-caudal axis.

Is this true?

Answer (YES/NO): NO